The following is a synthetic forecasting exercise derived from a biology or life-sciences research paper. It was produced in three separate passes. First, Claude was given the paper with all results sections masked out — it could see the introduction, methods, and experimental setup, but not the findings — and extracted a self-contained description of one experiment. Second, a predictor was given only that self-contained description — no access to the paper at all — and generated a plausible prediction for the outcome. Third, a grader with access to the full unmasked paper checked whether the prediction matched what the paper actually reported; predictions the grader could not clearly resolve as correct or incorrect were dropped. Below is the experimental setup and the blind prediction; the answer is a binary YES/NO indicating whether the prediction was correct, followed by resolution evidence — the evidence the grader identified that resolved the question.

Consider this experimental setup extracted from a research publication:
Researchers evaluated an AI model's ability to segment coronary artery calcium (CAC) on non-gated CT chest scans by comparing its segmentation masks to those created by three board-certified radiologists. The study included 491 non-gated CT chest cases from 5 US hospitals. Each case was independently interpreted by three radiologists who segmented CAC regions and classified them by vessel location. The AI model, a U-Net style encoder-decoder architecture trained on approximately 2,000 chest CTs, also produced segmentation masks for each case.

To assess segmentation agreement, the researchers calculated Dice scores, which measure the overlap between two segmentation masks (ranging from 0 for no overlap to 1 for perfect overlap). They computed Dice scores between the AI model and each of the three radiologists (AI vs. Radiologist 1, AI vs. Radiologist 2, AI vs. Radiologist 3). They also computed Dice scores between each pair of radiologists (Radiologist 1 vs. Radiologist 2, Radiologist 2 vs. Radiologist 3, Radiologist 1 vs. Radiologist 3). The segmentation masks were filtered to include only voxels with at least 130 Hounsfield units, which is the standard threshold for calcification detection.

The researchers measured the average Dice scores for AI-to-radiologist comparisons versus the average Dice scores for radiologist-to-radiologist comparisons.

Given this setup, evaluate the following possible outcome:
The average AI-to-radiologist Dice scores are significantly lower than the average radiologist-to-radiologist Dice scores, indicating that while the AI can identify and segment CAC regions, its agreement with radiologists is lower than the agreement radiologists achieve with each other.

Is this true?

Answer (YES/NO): NO